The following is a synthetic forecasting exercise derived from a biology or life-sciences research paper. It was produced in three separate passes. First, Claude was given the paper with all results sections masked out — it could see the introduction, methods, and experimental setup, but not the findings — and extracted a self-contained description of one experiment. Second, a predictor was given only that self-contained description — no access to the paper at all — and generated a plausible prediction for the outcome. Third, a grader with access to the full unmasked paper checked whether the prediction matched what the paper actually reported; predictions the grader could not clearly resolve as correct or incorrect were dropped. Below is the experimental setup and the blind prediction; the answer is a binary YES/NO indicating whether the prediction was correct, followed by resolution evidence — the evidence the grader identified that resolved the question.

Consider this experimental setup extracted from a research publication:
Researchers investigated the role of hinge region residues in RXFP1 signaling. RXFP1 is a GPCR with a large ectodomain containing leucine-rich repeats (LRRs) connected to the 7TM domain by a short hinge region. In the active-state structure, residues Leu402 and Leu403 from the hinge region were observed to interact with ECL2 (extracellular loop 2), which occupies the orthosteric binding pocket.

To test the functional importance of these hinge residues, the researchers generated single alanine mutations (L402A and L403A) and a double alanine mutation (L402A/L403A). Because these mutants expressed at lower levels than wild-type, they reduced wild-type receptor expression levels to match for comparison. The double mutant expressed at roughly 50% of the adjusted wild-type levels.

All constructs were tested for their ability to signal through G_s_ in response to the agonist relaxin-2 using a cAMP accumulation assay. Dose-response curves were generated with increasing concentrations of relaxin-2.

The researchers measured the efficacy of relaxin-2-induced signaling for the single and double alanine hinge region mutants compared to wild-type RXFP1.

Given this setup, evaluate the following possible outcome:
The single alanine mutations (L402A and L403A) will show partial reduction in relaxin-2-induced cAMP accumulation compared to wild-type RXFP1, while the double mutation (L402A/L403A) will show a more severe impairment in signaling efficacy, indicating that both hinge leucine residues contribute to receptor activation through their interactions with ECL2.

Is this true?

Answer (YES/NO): YES